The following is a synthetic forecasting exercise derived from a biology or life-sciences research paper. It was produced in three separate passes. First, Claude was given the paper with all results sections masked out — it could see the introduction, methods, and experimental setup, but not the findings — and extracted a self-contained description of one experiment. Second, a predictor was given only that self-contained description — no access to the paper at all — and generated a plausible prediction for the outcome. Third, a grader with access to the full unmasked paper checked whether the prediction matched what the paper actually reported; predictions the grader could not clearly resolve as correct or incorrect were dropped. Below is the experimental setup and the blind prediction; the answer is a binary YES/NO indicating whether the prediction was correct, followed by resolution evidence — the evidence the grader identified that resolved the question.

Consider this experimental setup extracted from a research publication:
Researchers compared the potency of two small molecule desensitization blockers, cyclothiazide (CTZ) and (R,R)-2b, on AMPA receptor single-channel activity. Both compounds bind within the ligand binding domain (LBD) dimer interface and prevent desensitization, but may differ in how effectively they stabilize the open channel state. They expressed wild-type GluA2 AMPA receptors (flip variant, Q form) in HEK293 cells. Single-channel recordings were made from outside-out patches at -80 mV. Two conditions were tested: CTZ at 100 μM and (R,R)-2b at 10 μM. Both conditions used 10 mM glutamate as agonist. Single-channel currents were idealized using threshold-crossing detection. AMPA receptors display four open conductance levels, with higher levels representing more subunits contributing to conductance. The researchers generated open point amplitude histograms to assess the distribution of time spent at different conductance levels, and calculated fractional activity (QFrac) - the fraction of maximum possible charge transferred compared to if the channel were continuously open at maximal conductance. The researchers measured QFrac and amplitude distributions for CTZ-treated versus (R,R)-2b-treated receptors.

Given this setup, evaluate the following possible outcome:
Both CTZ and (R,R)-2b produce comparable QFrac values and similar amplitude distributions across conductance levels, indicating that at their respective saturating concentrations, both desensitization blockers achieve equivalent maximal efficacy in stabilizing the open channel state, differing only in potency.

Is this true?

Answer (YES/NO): NO